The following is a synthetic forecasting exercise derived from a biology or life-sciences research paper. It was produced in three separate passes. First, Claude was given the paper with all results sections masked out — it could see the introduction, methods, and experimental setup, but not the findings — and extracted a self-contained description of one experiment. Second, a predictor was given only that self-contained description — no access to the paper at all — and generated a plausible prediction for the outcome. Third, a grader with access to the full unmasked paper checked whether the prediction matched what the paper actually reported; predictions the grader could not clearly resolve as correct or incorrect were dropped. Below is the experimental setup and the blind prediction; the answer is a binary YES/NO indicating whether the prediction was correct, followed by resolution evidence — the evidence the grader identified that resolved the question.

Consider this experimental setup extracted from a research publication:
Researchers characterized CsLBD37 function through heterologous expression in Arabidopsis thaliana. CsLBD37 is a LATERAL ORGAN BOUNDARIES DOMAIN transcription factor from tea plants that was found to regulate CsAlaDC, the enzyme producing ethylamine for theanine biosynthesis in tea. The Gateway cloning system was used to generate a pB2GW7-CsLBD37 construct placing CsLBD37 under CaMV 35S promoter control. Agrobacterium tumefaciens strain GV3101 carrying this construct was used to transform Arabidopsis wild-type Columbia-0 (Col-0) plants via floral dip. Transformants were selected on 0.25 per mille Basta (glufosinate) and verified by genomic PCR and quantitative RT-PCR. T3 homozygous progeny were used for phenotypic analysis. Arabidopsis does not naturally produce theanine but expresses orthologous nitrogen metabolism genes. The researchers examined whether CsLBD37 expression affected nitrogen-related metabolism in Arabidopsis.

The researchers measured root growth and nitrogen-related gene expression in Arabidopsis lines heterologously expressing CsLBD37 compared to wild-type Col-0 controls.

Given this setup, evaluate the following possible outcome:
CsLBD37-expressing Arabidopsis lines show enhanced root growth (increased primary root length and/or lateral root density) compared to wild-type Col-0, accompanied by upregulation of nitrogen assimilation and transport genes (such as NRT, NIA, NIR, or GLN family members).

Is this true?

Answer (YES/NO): NO